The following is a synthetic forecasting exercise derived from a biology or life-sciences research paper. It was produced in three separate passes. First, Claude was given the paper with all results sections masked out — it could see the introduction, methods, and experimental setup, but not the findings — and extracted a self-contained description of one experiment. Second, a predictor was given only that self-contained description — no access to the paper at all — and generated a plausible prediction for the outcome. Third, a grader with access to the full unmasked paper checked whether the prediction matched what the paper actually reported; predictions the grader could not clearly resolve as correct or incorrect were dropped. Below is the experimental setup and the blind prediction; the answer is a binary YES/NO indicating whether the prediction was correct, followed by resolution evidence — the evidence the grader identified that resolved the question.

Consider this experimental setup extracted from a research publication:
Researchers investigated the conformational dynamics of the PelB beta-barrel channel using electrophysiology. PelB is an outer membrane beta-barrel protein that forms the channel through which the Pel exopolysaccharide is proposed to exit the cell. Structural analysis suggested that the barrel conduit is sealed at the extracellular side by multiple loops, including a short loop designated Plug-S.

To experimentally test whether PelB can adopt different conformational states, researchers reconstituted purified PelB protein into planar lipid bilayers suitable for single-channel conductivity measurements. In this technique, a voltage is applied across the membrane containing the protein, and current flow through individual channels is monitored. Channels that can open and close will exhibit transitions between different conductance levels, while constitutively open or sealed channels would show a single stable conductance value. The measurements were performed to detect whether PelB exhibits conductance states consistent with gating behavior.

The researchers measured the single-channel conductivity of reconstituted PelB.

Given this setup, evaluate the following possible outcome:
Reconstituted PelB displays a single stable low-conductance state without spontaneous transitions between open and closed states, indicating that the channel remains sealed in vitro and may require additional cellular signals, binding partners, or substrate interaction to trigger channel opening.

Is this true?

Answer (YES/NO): NO